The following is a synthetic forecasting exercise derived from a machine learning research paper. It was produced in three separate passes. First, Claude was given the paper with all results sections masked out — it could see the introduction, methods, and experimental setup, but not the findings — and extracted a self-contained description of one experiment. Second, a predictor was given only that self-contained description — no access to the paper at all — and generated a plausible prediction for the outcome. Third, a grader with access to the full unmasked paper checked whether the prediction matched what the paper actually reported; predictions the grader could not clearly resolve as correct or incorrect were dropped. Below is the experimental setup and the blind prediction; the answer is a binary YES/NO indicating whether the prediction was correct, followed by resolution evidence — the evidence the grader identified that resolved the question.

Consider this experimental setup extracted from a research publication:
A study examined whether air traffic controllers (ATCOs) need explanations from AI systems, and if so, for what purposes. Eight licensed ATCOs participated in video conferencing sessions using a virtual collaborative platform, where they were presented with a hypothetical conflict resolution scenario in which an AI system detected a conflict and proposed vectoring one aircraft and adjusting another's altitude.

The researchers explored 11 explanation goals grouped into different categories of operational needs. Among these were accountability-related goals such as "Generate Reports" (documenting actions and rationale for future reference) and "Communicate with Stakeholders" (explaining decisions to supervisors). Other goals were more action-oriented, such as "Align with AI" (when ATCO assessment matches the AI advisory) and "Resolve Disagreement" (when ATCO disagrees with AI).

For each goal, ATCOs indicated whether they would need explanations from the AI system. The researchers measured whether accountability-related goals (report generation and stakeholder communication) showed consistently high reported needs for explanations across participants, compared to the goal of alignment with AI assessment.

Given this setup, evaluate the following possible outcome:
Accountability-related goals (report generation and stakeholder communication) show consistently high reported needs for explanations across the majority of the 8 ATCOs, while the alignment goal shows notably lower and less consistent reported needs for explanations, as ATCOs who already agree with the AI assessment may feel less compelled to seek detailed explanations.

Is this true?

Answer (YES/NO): YES